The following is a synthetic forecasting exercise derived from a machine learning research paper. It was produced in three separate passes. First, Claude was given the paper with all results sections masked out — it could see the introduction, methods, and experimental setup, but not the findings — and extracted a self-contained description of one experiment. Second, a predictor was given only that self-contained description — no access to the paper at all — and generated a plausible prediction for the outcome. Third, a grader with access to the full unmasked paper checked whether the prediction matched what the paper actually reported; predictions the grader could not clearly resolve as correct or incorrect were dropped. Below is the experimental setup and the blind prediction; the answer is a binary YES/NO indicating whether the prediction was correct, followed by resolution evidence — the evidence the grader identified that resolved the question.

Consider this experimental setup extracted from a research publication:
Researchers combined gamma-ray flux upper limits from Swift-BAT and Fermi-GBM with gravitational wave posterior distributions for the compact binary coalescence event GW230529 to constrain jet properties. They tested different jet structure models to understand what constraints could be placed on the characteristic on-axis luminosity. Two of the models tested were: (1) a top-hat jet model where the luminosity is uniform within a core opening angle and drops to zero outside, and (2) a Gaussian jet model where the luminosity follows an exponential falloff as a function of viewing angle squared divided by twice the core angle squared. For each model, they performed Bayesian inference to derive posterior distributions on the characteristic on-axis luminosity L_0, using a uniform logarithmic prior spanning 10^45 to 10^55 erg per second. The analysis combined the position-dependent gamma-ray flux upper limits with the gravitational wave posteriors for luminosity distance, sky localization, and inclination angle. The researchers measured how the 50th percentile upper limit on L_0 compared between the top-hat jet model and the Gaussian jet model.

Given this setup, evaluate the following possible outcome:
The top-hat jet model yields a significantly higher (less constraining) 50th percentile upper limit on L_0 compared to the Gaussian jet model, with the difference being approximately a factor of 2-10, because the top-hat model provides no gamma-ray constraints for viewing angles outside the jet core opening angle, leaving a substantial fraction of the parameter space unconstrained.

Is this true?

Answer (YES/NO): NO